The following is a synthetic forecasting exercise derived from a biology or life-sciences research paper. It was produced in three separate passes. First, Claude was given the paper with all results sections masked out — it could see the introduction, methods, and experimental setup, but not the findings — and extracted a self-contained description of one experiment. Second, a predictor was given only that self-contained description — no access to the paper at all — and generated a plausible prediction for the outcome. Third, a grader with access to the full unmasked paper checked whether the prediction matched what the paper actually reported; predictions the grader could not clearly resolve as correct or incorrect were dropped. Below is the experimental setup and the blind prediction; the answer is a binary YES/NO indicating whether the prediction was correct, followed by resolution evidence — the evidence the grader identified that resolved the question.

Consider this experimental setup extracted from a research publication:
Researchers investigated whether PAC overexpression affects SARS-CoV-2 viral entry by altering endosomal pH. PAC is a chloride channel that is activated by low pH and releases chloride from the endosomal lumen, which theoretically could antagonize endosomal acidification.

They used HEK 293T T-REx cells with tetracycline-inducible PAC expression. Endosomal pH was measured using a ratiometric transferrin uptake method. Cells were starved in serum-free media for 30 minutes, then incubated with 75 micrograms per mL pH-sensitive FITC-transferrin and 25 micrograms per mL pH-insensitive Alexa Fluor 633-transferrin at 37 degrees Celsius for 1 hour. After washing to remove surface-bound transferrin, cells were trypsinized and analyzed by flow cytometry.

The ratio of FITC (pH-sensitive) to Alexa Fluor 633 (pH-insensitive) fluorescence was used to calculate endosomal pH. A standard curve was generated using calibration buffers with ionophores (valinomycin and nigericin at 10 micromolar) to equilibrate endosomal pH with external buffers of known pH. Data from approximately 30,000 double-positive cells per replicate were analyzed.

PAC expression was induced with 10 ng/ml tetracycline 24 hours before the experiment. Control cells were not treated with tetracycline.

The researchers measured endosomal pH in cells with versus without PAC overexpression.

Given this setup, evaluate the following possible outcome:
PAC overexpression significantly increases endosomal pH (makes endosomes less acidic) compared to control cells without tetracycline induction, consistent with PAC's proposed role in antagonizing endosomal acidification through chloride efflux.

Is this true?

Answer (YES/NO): YES